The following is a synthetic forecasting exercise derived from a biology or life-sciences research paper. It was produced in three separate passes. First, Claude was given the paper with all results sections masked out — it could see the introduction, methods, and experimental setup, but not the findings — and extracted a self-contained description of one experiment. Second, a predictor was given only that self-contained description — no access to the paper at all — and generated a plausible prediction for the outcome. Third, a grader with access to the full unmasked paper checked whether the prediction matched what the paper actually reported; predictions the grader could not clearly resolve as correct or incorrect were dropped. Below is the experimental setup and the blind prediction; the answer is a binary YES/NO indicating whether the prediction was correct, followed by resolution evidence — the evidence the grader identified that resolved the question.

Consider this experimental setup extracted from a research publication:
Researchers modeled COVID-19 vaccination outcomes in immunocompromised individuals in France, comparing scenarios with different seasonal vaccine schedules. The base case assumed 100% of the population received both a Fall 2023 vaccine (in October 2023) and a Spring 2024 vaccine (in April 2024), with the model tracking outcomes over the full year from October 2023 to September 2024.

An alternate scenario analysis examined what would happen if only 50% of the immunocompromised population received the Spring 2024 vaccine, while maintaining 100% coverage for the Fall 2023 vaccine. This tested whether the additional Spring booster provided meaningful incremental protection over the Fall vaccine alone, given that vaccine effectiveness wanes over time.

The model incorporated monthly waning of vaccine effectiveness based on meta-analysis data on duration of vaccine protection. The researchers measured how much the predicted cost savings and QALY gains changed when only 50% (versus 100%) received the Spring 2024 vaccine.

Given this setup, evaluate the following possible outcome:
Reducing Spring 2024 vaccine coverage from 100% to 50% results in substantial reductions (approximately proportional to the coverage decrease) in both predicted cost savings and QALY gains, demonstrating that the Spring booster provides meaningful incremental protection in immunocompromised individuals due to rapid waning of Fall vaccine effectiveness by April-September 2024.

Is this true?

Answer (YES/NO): NO